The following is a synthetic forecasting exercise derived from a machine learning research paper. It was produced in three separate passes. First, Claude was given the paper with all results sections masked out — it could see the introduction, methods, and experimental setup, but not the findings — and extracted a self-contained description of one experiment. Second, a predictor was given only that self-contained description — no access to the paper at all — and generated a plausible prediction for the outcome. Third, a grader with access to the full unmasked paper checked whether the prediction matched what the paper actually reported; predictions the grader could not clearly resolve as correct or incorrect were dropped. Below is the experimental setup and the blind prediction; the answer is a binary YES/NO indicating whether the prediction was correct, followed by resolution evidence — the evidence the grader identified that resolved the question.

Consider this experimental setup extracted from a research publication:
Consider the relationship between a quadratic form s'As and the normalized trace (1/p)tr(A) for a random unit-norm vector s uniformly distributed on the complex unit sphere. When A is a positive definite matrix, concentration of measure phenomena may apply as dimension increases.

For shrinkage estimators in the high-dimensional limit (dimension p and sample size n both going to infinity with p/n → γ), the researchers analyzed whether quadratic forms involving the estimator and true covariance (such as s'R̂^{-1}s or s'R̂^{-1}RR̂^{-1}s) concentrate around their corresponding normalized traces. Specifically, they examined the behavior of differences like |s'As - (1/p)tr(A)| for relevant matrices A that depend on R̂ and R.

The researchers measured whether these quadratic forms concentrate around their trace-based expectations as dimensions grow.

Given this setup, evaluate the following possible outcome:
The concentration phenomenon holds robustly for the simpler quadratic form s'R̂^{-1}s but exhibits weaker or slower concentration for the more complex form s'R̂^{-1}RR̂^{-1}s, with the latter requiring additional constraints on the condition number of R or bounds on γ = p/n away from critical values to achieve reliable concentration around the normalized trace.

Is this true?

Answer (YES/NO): NO